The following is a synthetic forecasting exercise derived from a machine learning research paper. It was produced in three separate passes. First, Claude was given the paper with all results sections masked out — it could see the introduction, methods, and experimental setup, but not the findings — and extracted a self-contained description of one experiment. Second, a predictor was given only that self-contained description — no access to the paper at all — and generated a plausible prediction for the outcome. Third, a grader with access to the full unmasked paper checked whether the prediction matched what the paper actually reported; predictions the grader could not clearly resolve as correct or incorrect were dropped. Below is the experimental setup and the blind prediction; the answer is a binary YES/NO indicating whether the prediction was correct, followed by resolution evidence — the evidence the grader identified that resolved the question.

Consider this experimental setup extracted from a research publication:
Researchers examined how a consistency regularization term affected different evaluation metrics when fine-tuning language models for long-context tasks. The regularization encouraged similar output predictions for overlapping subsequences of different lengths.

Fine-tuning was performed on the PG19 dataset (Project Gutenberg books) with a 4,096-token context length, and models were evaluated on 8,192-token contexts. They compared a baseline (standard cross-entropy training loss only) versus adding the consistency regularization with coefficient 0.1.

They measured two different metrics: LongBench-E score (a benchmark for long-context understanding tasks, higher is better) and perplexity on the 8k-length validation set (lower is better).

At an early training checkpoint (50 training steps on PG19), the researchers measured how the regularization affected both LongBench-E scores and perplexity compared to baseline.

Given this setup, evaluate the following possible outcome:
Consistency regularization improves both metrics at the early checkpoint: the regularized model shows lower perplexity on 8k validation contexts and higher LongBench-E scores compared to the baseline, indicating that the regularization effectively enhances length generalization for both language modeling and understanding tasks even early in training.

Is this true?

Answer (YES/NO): NO